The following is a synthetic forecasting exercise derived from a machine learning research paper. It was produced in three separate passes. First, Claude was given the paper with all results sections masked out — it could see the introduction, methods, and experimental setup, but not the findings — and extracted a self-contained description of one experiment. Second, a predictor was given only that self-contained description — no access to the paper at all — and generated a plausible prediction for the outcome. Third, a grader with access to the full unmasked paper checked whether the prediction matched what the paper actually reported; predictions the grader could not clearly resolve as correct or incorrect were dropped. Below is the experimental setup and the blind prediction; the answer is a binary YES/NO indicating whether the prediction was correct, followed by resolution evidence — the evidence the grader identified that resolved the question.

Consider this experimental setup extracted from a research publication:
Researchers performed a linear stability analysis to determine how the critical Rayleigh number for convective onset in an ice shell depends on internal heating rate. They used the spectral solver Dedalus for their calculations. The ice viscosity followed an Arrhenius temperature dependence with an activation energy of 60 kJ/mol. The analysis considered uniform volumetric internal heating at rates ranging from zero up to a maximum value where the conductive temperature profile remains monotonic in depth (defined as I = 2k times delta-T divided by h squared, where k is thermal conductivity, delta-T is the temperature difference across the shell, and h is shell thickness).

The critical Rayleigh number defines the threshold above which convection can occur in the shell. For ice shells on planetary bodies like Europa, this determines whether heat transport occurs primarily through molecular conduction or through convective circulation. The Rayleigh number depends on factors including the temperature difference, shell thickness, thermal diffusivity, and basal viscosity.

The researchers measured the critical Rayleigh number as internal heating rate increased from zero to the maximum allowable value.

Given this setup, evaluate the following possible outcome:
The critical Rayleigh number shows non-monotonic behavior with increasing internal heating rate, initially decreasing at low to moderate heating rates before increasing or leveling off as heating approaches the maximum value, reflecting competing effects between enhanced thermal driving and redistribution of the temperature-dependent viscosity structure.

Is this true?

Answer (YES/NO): NO